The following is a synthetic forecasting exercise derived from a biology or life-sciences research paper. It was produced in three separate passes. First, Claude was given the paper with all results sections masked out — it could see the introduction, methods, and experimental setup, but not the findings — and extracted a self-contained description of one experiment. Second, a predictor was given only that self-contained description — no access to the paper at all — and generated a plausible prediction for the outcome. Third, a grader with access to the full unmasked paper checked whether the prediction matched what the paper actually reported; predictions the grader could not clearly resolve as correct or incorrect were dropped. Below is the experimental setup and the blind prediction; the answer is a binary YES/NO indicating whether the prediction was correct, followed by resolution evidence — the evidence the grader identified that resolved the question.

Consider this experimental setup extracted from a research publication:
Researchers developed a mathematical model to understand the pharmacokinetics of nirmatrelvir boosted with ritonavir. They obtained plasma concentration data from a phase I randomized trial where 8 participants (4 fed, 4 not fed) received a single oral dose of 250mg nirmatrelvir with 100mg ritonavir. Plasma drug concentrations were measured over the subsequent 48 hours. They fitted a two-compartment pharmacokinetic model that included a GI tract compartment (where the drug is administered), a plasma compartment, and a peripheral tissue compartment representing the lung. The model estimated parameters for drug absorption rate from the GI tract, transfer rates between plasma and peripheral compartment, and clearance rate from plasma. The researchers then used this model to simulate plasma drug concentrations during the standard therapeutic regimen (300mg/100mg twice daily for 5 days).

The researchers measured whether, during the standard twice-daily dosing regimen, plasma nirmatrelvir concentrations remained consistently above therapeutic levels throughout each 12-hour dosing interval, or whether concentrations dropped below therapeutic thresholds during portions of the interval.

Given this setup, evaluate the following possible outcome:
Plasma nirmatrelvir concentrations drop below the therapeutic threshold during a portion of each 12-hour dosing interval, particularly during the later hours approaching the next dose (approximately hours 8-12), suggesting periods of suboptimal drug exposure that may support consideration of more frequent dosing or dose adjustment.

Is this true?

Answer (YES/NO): YES